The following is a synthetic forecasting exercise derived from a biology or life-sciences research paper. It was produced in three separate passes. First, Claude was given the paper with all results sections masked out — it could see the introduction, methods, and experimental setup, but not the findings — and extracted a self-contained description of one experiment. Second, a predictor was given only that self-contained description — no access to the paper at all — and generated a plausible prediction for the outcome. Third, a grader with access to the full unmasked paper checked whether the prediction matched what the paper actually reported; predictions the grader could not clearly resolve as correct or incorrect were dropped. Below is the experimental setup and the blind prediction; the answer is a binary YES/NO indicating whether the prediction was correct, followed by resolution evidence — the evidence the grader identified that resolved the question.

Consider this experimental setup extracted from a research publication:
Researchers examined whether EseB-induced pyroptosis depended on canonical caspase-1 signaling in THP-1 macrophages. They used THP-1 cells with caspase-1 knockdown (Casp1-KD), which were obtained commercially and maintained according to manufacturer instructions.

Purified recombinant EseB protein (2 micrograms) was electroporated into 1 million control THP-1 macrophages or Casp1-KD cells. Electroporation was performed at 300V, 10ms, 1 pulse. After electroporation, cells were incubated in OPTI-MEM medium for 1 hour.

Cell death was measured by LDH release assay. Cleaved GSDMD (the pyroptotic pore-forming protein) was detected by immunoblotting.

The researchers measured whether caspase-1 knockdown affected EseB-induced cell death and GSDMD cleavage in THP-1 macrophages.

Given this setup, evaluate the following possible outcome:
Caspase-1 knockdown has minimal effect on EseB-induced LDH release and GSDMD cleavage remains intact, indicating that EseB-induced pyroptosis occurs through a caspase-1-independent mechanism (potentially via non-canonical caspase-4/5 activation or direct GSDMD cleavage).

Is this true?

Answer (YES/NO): NO